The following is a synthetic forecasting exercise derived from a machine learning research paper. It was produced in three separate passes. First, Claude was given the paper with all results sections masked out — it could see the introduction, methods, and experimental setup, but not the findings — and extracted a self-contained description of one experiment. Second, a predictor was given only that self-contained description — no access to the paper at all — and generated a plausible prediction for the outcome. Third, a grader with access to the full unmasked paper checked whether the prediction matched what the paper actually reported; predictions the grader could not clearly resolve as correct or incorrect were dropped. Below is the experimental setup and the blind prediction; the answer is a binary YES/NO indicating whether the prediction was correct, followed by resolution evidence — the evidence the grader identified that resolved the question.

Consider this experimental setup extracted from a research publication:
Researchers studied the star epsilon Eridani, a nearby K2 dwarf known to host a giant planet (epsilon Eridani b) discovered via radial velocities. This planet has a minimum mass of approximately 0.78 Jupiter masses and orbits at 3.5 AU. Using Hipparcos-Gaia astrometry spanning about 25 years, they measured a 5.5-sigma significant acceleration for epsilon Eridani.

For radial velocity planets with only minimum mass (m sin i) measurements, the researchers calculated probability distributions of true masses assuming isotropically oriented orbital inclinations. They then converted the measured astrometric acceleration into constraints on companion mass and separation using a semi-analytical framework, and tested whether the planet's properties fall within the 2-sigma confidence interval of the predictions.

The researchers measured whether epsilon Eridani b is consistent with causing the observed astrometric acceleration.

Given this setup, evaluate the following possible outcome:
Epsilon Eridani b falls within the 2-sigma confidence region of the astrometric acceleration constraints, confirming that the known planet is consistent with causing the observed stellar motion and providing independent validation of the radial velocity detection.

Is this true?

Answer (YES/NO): YES